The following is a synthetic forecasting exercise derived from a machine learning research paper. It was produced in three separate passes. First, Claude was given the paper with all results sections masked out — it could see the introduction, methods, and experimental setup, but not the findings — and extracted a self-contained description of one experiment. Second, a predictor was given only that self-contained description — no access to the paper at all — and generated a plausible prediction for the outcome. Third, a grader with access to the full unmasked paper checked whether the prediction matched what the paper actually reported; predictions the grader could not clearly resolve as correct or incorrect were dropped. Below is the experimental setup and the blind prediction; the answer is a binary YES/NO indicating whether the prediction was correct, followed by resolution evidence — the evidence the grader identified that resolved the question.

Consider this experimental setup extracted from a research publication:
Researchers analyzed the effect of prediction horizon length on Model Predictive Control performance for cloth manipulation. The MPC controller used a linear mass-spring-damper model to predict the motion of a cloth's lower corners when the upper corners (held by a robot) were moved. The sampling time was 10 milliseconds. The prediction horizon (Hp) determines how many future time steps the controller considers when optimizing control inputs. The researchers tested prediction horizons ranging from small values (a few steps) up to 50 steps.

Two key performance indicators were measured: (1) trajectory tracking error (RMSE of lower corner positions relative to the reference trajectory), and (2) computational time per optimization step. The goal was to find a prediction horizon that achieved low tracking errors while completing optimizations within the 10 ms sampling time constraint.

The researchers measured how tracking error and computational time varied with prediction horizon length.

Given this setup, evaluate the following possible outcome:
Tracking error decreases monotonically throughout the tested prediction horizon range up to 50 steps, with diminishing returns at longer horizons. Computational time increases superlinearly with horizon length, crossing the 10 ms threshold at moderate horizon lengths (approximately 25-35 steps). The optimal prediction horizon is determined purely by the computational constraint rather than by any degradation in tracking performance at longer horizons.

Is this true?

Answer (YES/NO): NO